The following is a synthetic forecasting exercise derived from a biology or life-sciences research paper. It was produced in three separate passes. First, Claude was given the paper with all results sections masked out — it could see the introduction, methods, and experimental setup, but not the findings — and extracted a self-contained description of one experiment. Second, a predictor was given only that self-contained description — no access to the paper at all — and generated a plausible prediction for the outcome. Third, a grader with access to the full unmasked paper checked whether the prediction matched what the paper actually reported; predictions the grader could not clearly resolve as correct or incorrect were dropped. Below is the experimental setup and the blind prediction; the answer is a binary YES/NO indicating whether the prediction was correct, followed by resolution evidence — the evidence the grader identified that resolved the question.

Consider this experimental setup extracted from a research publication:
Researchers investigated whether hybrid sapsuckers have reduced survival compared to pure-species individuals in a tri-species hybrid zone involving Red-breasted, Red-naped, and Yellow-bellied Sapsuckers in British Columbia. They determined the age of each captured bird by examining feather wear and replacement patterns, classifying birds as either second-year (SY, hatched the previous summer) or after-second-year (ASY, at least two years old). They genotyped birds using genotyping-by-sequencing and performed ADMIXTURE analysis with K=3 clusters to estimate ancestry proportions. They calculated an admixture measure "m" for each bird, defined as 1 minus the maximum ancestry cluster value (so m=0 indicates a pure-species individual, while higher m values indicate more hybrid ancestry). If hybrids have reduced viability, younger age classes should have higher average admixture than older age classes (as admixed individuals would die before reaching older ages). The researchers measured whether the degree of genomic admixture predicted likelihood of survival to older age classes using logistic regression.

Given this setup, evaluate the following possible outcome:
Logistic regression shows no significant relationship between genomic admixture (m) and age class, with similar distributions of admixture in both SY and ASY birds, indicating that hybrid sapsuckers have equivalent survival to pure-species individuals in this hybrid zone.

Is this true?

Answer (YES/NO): YES